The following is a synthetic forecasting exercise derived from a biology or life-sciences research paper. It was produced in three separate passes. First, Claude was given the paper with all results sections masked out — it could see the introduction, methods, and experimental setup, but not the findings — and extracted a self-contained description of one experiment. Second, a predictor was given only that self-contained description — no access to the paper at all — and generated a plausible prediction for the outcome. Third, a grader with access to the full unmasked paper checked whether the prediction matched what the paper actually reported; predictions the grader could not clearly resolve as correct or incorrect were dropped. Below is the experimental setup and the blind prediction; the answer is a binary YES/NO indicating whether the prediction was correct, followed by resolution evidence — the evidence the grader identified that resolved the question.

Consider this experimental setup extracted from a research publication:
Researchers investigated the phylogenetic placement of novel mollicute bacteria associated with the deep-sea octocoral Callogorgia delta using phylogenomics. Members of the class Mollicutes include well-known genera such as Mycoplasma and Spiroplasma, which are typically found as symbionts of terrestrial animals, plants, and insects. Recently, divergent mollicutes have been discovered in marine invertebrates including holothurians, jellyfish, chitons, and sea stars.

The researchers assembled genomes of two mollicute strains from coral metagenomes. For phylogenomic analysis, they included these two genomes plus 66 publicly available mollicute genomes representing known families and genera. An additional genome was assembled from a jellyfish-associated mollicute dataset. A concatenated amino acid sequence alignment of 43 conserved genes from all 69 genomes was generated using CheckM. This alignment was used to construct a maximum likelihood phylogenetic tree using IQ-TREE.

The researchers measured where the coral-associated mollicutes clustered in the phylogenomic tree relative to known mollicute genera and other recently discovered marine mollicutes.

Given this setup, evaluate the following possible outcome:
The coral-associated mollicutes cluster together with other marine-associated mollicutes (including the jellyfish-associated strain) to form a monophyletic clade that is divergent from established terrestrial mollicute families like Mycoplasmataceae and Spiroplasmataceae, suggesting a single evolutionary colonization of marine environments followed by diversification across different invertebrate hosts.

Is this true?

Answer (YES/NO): YES